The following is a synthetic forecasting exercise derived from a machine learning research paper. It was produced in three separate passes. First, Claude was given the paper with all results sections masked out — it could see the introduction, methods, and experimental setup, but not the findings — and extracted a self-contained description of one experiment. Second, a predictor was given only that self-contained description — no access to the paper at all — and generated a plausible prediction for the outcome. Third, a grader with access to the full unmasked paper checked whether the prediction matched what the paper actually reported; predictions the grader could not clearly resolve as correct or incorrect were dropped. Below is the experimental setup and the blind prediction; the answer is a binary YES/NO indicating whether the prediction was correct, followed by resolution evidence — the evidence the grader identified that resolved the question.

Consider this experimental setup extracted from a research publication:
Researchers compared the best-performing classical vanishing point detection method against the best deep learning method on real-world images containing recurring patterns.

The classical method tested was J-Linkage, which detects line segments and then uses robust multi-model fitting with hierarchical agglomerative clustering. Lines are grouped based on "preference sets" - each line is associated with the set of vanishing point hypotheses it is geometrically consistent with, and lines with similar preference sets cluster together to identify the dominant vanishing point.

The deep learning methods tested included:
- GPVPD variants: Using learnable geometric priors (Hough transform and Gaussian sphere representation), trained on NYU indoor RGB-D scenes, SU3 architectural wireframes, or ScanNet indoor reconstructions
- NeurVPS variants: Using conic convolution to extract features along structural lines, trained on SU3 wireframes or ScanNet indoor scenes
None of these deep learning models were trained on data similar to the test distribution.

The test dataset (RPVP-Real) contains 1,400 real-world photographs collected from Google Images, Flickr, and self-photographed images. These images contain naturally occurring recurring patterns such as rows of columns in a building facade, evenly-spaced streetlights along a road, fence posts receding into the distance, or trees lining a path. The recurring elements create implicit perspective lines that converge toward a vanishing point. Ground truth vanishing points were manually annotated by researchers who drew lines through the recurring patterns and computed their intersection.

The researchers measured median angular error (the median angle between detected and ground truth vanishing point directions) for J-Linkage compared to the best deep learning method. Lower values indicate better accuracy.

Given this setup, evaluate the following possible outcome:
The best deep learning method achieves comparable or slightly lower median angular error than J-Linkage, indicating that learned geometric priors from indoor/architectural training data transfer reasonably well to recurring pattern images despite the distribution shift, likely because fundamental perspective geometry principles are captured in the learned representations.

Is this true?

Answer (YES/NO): NO